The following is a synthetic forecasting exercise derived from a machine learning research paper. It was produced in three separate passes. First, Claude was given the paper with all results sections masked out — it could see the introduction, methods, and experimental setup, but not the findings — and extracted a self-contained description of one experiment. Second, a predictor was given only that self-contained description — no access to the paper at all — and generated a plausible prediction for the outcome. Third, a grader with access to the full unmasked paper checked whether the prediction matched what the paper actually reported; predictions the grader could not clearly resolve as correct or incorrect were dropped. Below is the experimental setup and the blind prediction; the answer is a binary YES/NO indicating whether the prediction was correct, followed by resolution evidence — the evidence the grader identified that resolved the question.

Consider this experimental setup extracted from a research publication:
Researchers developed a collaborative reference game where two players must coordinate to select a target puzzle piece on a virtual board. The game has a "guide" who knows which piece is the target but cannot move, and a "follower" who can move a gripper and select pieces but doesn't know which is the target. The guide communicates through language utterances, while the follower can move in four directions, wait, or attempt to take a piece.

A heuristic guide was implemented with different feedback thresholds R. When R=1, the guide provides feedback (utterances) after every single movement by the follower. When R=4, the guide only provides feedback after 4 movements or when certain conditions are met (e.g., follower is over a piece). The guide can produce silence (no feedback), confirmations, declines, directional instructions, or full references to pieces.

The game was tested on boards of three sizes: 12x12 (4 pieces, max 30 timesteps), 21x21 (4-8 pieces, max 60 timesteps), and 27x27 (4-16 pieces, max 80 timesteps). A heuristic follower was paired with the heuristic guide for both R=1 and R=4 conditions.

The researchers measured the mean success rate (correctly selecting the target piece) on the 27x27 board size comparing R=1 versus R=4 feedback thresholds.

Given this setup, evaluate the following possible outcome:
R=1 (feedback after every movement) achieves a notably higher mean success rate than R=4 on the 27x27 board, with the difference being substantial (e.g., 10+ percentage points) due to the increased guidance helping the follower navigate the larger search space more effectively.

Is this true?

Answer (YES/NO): NO